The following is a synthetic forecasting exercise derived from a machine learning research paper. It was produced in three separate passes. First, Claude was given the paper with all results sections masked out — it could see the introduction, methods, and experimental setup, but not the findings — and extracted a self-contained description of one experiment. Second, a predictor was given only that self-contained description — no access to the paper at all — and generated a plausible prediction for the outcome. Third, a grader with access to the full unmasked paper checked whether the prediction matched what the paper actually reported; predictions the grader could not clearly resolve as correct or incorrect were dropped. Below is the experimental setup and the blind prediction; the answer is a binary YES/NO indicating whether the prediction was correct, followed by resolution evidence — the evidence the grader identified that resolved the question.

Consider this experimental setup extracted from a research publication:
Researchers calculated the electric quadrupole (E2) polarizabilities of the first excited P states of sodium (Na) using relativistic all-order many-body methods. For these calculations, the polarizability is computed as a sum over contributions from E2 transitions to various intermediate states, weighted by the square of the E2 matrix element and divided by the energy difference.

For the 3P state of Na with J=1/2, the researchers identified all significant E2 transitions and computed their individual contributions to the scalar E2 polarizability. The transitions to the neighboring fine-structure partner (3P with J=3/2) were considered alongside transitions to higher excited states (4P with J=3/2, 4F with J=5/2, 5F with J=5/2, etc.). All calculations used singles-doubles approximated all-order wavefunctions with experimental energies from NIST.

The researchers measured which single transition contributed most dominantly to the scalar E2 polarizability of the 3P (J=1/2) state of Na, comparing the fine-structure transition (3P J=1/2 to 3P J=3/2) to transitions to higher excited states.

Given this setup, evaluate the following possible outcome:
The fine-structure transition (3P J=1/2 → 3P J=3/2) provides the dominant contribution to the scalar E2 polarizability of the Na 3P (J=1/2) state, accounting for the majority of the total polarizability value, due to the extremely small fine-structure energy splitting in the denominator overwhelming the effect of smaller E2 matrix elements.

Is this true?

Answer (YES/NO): YES